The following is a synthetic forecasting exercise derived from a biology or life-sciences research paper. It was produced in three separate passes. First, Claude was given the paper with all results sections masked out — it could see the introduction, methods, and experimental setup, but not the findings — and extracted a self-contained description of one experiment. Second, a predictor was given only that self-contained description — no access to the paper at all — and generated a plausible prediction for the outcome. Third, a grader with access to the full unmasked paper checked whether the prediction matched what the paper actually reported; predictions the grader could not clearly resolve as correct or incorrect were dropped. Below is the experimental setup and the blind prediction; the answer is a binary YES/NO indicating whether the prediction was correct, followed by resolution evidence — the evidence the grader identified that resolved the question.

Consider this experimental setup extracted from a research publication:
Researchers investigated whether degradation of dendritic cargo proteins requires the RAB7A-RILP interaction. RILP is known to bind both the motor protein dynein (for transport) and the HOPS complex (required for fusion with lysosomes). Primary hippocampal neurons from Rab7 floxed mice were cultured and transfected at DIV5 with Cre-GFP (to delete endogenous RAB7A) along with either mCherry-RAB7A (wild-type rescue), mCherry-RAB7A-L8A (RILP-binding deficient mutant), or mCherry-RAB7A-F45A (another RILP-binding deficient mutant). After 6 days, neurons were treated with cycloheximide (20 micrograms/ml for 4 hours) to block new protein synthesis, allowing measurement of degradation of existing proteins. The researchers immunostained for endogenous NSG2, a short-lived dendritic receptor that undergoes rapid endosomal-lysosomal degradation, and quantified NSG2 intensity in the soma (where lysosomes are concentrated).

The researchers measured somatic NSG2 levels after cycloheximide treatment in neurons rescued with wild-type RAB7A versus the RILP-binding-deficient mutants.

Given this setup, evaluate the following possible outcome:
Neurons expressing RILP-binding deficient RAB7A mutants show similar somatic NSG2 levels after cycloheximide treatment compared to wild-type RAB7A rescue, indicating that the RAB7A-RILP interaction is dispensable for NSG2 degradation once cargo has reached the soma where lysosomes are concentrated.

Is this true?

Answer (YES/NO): NO